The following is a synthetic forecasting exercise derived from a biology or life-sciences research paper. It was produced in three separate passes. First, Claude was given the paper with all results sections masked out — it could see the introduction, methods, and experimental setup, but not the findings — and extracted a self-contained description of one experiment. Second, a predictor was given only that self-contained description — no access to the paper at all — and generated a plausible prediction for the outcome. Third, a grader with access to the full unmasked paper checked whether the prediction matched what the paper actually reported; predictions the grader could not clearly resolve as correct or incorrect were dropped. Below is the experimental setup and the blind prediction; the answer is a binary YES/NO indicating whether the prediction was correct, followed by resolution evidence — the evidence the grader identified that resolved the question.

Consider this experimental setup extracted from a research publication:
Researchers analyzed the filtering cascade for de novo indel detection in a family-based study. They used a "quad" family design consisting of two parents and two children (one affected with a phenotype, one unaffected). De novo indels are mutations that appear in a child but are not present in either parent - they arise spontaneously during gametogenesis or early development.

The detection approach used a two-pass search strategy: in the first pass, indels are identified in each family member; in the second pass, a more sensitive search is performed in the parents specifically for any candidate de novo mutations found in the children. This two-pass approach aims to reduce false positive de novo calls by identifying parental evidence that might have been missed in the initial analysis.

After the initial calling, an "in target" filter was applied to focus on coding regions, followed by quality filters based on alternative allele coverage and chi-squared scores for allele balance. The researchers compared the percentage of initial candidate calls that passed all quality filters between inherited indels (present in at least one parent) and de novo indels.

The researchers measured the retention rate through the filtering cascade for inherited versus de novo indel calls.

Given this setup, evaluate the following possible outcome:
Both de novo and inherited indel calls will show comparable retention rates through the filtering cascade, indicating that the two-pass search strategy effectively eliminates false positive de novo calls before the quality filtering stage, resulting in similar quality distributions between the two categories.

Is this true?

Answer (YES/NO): NO